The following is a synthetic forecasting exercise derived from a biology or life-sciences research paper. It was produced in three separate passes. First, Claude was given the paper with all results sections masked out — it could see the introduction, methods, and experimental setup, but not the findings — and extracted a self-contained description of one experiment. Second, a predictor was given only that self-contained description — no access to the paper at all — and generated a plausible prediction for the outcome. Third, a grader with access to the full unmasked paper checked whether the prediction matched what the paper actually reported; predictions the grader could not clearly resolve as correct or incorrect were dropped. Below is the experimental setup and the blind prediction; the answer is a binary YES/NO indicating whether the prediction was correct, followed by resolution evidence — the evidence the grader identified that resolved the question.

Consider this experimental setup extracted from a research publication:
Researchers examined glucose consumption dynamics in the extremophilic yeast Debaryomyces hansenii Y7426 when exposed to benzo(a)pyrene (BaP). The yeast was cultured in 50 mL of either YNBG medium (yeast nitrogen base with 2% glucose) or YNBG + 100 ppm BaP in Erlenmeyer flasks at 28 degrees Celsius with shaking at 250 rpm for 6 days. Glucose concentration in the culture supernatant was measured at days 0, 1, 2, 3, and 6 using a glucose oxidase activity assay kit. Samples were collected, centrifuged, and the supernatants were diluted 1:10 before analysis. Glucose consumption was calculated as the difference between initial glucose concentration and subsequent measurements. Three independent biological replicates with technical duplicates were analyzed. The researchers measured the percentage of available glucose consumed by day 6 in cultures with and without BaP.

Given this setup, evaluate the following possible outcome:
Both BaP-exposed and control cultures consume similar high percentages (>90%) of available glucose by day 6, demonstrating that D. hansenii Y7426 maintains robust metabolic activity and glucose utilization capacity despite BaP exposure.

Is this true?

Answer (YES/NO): NO